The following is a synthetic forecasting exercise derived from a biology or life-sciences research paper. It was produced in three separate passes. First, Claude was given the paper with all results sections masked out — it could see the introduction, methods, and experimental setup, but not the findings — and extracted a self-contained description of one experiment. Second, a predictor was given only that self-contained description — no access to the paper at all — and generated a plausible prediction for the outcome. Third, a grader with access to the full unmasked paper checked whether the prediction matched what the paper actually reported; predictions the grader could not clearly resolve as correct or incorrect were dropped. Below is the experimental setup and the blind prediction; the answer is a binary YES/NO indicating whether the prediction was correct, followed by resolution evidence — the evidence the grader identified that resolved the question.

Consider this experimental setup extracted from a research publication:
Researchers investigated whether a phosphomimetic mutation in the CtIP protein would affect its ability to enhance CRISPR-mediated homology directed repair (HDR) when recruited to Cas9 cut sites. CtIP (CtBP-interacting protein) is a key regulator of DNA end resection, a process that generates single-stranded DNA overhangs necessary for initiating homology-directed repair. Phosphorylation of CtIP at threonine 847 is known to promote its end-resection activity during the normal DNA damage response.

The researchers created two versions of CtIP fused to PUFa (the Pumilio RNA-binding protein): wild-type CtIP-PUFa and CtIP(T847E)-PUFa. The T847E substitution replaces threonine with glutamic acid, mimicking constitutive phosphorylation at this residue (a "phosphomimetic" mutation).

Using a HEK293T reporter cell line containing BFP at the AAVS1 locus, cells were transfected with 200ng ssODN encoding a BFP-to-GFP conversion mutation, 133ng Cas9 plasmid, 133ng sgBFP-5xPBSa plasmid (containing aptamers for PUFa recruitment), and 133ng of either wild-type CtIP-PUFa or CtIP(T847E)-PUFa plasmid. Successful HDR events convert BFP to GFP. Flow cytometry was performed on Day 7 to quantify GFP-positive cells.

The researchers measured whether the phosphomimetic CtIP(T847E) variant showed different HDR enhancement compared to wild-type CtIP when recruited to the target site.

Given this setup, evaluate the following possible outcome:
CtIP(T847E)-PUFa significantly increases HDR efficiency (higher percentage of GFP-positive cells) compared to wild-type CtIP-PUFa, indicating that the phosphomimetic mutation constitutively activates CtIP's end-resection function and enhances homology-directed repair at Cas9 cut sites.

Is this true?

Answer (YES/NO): NO